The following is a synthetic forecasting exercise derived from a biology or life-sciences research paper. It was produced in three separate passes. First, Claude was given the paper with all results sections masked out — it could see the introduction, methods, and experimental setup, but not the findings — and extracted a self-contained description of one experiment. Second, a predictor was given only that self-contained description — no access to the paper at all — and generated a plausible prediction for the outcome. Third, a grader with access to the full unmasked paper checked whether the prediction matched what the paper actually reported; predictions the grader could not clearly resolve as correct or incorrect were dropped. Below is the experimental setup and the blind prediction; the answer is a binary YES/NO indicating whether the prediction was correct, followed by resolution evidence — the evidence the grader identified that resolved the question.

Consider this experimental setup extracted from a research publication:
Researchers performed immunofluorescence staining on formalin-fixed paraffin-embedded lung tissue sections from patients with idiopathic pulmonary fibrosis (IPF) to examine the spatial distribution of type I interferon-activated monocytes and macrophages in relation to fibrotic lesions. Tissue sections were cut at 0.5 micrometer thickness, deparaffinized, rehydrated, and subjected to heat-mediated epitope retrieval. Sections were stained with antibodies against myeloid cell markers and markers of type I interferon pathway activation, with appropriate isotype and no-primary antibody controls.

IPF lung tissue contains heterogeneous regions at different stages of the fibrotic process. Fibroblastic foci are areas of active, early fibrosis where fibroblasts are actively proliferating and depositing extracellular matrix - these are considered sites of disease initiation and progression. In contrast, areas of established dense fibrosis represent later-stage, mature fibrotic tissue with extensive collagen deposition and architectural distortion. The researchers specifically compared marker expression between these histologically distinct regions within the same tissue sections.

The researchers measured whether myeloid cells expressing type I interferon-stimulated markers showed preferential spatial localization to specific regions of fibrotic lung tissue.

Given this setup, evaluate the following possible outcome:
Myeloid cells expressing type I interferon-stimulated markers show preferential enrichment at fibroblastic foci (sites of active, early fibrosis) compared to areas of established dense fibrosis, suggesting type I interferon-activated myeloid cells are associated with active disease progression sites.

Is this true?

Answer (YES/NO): YES